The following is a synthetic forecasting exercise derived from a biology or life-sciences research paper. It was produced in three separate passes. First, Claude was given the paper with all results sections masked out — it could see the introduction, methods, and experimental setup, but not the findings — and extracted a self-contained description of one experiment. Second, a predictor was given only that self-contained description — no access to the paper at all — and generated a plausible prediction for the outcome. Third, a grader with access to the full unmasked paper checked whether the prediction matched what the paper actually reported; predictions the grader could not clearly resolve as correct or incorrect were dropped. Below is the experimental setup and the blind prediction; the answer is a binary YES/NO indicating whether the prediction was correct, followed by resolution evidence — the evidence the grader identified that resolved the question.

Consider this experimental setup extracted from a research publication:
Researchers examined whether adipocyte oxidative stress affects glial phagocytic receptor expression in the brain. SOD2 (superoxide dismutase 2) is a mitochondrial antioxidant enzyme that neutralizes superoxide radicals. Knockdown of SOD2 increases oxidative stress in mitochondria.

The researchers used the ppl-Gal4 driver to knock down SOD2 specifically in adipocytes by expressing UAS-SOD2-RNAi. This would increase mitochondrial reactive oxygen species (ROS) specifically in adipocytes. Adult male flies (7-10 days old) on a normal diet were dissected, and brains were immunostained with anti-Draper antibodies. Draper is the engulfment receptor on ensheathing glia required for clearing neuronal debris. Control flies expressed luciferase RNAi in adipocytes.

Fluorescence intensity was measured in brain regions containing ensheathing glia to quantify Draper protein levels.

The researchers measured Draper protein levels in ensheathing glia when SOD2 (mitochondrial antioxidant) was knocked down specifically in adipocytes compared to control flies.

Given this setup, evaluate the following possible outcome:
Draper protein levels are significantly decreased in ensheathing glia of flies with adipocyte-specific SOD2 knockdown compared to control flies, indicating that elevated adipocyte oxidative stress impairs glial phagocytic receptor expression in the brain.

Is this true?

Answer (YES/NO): NO